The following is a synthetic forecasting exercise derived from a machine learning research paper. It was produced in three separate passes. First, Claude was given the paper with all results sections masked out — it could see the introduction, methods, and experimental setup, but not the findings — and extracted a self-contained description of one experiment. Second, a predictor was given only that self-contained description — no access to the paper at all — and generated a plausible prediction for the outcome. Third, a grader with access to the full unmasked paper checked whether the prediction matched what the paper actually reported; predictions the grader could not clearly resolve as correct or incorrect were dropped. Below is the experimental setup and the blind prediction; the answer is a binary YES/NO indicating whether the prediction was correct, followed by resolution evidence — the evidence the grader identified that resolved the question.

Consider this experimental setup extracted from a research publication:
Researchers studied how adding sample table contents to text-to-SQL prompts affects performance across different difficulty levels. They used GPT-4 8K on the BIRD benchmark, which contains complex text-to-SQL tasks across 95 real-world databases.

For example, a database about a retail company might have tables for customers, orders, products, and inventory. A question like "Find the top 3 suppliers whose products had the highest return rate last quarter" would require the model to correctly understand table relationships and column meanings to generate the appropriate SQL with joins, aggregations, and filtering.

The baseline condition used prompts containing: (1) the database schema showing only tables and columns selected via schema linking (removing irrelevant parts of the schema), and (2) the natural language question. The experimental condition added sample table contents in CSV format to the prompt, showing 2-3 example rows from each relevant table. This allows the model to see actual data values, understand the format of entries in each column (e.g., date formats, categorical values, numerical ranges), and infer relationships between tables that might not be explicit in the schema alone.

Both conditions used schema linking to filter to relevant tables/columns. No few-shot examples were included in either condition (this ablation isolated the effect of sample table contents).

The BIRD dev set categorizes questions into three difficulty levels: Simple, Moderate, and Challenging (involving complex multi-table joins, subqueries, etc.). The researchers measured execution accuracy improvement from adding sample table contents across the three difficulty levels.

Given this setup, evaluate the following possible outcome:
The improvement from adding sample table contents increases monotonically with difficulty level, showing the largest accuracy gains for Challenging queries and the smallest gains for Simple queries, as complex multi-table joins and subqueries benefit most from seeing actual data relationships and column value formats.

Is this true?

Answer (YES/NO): NO